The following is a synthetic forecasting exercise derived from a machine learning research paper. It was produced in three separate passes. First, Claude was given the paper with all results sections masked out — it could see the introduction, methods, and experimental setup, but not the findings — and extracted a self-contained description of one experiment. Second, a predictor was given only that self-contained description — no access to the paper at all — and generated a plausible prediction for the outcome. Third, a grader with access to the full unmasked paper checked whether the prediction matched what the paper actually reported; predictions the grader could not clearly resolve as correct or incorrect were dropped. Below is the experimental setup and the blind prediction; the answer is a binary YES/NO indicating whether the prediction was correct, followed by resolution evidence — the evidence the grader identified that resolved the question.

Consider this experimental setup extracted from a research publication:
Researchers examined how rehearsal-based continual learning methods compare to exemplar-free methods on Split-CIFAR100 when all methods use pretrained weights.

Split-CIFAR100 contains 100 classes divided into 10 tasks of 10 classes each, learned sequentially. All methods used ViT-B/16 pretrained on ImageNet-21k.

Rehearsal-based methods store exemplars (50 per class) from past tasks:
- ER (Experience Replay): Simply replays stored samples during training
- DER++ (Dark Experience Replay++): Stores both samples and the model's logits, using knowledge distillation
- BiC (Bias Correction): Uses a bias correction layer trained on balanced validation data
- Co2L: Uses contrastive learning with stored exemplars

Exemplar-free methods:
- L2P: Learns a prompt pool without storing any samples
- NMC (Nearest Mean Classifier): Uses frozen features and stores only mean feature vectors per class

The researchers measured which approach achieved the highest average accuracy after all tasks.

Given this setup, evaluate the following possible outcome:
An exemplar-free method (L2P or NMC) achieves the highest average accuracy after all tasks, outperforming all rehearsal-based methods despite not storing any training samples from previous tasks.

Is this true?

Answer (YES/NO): NO